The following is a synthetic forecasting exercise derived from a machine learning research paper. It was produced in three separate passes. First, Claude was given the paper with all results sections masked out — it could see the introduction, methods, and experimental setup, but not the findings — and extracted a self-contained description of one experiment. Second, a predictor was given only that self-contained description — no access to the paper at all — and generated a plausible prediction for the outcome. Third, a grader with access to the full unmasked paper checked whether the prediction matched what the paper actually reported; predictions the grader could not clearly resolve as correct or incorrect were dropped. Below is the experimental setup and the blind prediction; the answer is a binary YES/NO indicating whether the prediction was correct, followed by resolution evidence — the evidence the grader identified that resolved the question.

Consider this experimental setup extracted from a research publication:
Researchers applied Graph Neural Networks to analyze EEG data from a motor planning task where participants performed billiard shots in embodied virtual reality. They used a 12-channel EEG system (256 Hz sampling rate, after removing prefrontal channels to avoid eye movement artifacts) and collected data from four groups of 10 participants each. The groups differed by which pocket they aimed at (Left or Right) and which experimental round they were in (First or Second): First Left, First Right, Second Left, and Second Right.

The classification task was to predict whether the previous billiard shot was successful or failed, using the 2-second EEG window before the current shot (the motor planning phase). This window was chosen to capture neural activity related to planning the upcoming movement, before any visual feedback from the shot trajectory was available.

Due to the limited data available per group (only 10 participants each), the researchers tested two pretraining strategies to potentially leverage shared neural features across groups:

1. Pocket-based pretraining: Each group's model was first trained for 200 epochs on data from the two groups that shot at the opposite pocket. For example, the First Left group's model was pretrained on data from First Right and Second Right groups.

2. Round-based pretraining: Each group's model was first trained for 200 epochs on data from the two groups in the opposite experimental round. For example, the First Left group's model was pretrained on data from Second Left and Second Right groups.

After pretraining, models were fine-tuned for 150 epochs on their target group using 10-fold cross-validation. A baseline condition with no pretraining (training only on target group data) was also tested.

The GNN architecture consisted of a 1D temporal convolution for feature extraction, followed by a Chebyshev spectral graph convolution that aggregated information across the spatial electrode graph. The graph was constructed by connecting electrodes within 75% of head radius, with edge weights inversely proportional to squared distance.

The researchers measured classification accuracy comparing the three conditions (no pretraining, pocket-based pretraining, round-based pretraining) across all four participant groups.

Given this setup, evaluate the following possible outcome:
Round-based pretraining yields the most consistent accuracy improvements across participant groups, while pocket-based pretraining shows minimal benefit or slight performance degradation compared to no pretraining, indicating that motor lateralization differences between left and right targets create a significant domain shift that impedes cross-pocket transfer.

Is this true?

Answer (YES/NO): NO